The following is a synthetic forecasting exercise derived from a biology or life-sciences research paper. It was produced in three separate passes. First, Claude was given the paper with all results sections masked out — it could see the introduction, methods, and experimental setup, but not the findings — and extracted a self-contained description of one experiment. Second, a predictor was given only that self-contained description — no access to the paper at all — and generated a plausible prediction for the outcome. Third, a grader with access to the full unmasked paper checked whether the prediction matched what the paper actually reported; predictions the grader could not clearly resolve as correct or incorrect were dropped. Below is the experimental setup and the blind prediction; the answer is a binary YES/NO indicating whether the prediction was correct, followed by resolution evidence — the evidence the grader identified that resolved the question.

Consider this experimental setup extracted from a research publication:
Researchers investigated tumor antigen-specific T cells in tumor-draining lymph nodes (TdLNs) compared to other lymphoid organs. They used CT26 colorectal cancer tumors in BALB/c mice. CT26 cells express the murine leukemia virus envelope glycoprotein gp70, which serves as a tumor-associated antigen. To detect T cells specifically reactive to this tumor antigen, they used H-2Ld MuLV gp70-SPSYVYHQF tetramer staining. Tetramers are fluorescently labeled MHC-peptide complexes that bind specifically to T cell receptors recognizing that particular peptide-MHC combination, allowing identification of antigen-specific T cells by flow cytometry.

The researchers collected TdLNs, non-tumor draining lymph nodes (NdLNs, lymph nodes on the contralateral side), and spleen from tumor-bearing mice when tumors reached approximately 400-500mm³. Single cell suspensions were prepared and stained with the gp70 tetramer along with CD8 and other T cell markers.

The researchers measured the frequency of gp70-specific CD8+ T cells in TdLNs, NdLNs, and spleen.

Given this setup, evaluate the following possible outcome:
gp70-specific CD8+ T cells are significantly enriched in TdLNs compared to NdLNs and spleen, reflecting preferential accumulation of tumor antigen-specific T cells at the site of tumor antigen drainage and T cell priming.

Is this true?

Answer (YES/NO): NO